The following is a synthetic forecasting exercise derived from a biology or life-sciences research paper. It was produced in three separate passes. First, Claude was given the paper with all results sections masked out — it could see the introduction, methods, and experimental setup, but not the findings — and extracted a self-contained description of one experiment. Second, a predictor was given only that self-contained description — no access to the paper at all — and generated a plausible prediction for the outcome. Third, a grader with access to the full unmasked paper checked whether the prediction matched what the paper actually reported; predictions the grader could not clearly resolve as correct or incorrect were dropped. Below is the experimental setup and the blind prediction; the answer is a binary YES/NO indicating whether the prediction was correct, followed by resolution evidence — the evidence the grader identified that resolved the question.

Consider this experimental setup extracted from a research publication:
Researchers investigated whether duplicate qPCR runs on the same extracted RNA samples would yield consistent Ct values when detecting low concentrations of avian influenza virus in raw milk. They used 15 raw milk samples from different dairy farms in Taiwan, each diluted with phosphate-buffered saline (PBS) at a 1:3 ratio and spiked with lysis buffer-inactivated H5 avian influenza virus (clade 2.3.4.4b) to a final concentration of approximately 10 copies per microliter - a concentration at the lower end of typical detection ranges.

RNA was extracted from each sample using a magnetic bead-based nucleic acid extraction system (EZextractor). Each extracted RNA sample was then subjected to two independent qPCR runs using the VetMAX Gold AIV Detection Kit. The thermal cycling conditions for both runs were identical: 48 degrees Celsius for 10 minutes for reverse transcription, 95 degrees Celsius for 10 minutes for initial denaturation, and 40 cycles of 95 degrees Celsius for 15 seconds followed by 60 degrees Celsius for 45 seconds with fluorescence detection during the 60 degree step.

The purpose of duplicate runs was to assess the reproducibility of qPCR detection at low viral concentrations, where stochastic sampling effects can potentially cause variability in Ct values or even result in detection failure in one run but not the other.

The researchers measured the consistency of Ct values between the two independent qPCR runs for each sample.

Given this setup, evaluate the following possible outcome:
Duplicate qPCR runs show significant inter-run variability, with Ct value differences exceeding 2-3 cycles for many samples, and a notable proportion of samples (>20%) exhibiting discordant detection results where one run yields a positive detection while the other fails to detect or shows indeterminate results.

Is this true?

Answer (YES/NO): NO